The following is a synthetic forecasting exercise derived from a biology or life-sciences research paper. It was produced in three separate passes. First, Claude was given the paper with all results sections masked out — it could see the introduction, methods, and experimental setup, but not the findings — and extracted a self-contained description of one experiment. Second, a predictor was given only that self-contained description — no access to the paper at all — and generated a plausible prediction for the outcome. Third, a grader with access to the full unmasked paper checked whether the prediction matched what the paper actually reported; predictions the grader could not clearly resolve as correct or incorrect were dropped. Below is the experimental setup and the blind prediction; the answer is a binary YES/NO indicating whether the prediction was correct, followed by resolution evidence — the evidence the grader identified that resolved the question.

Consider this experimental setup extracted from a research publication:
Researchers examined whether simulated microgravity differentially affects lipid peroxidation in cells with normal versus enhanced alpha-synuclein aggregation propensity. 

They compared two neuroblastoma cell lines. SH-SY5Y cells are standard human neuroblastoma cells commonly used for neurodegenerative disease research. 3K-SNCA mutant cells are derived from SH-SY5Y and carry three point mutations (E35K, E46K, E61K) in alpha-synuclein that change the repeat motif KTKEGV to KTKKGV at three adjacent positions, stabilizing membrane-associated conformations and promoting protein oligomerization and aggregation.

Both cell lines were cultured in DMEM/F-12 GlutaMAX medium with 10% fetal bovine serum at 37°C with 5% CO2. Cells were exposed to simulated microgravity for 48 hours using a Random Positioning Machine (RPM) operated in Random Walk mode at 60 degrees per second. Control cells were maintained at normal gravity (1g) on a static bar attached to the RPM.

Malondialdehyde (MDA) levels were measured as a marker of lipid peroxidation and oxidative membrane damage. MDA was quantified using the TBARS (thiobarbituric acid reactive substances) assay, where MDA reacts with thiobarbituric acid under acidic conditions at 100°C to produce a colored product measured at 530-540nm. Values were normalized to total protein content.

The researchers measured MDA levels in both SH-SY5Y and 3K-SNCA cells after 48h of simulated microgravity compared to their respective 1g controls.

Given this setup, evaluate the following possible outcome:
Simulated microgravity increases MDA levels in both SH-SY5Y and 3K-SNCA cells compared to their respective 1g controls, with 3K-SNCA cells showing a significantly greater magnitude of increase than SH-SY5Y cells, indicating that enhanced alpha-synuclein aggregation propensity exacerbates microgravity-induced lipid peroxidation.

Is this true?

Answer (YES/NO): NO